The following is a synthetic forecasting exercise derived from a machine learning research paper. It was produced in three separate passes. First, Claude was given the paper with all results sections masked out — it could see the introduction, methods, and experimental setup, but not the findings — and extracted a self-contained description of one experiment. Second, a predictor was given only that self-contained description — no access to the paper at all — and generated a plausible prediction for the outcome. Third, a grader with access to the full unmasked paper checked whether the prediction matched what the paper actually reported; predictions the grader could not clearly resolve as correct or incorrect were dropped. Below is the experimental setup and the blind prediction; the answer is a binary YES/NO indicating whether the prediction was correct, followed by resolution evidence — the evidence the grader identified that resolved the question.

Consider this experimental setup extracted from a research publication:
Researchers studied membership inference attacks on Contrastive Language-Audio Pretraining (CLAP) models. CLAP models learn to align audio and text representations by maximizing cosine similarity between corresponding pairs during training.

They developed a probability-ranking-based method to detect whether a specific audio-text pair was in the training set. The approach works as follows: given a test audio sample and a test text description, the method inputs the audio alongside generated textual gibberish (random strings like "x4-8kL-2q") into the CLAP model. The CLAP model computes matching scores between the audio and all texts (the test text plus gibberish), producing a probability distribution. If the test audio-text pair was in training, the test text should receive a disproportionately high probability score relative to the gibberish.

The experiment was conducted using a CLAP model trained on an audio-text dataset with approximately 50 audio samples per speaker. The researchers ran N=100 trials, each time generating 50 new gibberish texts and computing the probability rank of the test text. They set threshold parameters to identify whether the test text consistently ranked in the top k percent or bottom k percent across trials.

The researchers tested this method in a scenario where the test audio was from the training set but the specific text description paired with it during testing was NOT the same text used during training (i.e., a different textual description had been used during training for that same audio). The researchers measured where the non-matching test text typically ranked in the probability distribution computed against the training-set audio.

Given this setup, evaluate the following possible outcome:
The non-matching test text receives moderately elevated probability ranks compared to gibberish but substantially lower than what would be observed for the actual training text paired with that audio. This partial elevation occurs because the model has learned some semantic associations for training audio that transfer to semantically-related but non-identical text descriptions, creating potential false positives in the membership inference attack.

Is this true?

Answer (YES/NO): NO